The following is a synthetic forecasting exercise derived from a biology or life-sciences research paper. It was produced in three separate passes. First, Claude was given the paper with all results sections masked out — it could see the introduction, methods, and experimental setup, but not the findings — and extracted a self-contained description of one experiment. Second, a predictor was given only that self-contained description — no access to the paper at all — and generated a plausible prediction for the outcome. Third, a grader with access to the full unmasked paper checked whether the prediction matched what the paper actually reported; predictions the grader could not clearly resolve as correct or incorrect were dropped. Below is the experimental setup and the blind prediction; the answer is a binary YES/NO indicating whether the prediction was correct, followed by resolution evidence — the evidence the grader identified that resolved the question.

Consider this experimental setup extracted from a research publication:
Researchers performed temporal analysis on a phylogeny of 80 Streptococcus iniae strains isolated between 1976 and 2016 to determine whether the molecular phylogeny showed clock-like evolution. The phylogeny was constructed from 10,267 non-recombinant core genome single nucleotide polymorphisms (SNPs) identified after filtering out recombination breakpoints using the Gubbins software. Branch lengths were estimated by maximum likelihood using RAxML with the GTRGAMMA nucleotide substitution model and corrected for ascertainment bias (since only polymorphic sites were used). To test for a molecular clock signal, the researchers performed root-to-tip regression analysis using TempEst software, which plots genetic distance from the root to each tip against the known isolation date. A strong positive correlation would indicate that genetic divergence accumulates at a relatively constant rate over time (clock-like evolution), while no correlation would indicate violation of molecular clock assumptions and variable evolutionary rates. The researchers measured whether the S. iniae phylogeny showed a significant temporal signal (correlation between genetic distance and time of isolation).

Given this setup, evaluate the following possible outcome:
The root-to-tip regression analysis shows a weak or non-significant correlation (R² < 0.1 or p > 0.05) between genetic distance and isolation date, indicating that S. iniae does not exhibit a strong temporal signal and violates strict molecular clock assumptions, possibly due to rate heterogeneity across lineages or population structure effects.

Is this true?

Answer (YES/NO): YES